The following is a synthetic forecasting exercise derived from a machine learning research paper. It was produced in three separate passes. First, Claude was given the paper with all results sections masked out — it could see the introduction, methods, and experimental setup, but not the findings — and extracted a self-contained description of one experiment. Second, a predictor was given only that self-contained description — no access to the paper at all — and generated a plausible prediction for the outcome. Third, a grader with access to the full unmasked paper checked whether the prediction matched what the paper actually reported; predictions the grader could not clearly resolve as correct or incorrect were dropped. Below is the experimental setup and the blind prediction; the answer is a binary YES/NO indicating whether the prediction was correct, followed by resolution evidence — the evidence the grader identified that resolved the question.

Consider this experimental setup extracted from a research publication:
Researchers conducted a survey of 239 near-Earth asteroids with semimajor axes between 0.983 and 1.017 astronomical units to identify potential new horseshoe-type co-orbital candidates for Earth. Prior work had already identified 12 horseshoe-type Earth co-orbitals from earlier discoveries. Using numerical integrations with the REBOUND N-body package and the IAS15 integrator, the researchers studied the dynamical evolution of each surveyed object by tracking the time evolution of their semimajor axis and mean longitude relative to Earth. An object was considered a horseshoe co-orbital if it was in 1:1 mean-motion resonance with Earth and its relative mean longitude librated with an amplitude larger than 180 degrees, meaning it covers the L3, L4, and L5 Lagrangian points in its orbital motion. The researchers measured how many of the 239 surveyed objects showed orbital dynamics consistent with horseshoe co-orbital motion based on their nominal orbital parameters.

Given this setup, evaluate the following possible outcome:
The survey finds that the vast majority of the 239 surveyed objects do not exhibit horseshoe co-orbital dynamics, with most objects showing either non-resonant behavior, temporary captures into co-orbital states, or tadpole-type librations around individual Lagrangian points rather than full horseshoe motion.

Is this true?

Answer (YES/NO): YES